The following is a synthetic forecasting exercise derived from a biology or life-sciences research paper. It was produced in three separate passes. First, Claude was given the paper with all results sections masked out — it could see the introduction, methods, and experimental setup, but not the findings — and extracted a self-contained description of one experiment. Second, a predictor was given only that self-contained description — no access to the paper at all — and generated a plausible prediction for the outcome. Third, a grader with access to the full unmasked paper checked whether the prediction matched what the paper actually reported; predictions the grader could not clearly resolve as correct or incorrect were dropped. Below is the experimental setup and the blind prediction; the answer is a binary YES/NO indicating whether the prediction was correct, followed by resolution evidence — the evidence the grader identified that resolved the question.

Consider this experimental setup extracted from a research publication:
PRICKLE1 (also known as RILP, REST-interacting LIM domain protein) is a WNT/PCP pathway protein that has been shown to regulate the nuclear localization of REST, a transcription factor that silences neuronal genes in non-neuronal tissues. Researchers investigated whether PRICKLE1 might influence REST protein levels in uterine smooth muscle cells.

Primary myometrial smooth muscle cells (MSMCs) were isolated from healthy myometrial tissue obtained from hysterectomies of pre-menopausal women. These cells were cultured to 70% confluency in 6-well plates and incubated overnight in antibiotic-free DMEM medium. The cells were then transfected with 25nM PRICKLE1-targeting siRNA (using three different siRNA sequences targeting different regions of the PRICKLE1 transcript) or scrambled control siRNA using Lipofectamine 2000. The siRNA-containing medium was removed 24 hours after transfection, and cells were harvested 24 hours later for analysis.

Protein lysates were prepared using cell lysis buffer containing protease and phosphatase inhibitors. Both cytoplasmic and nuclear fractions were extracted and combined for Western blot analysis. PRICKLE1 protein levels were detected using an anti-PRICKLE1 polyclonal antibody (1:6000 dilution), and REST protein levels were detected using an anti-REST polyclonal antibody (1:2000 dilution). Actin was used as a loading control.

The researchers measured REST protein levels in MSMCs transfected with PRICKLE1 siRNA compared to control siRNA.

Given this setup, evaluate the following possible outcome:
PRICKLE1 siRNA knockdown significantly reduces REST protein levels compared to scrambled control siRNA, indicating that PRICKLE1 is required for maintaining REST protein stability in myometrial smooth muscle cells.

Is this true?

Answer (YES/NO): YES